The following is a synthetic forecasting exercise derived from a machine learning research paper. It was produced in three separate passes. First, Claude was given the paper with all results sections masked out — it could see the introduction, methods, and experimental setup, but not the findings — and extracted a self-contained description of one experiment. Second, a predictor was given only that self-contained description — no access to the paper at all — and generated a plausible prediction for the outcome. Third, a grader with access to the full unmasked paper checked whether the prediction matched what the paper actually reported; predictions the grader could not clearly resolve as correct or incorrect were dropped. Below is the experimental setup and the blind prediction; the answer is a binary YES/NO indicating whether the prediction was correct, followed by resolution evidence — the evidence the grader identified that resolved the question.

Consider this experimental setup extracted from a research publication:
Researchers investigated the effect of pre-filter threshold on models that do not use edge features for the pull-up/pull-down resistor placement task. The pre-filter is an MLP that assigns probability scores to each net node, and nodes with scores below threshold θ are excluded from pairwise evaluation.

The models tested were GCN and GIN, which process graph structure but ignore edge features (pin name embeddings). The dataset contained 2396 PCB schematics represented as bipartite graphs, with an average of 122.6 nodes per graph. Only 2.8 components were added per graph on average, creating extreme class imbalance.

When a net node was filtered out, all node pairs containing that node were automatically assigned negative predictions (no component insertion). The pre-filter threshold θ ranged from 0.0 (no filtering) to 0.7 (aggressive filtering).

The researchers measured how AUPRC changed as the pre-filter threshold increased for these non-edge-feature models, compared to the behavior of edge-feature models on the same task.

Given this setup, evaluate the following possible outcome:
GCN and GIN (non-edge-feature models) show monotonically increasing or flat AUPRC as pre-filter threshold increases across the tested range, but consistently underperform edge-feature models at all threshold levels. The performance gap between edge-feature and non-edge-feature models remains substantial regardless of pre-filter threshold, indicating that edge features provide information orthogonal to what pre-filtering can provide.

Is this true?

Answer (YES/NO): NO